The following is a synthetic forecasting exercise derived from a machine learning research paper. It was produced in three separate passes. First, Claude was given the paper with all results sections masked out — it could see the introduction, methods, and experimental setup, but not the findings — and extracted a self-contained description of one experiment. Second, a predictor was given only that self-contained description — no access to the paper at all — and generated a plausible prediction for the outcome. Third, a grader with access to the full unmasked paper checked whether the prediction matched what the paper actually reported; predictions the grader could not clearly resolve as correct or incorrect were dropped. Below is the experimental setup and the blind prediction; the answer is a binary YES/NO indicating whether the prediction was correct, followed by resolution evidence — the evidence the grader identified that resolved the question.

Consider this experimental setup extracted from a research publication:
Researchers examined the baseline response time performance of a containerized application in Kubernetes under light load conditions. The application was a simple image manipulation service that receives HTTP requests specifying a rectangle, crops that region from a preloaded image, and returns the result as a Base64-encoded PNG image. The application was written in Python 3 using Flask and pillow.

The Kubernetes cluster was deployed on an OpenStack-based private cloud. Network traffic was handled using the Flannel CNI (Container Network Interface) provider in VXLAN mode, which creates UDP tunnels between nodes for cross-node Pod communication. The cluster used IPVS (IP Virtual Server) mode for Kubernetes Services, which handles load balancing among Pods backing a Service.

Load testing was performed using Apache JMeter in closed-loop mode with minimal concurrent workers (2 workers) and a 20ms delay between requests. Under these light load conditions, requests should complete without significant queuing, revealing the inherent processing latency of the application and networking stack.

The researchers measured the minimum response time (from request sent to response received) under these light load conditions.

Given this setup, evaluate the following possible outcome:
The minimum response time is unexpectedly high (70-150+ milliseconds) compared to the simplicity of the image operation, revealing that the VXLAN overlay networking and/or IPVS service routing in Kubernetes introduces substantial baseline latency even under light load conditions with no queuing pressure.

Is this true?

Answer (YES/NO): NO